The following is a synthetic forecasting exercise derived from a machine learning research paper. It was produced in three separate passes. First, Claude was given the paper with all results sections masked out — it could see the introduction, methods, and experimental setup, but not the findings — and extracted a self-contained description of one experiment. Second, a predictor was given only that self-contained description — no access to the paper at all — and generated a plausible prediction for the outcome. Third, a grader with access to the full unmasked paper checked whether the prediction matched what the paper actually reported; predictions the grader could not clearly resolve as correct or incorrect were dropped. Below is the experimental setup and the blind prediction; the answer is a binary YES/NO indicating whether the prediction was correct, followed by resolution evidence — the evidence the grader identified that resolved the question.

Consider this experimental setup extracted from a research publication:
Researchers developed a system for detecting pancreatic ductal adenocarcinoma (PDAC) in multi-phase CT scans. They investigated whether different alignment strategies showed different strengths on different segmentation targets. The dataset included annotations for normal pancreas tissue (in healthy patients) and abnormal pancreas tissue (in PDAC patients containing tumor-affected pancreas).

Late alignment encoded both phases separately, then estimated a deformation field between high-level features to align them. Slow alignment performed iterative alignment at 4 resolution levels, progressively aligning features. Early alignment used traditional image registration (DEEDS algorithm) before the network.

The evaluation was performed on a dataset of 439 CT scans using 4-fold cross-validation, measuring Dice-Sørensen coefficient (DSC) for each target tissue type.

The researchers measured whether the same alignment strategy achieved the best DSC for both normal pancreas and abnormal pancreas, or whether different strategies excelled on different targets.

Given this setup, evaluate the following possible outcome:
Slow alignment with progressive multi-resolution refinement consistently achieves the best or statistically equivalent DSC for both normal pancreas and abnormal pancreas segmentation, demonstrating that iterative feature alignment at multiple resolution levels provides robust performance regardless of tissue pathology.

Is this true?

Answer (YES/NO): NO